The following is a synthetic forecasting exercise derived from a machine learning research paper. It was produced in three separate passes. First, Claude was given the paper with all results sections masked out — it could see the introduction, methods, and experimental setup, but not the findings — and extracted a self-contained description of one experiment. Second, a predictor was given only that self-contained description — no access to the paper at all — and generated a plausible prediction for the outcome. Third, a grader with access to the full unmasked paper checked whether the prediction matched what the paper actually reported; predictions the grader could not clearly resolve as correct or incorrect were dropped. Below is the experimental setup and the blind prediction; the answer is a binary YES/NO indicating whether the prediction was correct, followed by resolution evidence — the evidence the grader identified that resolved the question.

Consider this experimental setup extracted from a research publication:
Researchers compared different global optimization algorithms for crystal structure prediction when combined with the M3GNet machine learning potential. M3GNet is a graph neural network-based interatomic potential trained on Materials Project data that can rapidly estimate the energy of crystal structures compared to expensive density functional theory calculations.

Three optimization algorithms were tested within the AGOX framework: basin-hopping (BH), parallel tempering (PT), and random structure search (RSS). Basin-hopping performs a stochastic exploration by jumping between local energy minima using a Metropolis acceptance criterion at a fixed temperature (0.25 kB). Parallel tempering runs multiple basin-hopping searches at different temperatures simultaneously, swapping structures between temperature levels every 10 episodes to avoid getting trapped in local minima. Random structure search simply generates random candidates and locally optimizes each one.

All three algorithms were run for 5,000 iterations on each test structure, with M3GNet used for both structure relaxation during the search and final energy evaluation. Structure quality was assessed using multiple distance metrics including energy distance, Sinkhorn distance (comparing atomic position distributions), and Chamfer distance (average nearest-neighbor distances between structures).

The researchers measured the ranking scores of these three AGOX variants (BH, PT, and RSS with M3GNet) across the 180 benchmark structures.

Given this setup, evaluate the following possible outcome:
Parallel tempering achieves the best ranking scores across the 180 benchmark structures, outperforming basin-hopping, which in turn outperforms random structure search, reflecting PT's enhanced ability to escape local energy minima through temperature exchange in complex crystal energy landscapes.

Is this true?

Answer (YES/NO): NO